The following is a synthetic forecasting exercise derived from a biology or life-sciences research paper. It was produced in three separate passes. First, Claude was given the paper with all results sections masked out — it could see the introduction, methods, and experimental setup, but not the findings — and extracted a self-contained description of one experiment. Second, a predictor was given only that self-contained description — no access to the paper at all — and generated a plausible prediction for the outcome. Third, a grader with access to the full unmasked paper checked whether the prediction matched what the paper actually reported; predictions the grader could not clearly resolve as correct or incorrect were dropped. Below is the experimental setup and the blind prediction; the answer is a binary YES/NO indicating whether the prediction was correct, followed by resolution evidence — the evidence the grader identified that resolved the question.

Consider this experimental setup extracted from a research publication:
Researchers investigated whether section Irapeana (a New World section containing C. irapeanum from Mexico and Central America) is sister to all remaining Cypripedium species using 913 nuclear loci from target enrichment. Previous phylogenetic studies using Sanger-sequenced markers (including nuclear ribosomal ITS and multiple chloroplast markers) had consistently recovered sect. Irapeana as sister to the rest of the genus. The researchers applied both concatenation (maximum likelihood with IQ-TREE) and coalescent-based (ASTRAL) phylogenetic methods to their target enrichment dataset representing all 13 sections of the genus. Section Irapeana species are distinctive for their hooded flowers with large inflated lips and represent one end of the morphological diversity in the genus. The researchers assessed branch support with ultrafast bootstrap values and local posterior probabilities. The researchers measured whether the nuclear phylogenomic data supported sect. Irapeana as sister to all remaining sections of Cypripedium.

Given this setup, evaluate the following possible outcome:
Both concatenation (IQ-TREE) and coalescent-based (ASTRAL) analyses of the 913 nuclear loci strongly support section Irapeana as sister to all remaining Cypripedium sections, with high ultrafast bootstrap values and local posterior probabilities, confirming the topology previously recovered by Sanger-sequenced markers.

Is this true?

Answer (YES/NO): YES